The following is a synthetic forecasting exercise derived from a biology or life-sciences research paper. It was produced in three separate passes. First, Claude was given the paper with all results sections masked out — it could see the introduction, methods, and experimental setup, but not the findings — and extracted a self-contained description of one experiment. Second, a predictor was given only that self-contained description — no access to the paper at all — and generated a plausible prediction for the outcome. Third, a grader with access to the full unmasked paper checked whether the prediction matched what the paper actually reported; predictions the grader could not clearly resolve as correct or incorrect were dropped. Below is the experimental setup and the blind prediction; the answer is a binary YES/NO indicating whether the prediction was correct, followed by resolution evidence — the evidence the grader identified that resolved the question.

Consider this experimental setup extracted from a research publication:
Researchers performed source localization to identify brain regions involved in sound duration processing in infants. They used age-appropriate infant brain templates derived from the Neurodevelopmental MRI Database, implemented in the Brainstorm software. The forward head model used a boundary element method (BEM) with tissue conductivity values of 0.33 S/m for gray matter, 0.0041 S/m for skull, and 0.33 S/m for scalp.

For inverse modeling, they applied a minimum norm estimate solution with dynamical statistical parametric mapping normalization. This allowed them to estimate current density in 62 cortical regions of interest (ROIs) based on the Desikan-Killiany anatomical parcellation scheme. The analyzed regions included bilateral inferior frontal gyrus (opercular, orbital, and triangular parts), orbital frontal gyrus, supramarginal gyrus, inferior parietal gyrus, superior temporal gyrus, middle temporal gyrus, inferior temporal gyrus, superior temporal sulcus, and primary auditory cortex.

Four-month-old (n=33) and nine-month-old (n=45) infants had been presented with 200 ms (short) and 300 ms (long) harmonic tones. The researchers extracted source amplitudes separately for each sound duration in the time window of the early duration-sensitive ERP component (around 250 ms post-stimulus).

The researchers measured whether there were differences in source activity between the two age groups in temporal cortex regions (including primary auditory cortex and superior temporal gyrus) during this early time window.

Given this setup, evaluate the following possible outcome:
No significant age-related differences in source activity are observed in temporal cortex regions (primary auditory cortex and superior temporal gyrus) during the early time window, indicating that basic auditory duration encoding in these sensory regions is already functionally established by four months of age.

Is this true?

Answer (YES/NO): NO